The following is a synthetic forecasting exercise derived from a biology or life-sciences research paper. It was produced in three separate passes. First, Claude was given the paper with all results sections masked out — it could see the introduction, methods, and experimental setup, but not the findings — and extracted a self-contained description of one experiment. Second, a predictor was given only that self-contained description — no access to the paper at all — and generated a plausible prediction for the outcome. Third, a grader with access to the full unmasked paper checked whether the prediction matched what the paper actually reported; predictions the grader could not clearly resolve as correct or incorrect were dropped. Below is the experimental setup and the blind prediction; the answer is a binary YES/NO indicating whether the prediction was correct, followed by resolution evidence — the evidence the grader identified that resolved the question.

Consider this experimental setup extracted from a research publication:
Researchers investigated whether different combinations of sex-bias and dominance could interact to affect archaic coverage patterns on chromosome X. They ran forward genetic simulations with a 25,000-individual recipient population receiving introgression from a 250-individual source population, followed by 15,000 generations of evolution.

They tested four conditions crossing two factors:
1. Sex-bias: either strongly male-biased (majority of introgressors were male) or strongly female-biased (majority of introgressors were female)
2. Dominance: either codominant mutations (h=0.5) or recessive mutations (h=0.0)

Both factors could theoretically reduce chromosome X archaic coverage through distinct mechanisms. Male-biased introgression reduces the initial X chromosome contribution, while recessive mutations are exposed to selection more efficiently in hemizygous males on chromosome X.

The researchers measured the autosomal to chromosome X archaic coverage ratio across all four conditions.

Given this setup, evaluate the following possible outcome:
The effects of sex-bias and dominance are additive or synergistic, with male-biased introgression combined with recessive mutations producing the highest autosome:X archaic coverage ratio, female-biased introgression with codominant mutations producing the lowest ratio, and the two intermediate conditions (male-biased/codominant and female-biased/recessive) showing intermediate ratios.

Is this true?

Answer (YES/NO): YES